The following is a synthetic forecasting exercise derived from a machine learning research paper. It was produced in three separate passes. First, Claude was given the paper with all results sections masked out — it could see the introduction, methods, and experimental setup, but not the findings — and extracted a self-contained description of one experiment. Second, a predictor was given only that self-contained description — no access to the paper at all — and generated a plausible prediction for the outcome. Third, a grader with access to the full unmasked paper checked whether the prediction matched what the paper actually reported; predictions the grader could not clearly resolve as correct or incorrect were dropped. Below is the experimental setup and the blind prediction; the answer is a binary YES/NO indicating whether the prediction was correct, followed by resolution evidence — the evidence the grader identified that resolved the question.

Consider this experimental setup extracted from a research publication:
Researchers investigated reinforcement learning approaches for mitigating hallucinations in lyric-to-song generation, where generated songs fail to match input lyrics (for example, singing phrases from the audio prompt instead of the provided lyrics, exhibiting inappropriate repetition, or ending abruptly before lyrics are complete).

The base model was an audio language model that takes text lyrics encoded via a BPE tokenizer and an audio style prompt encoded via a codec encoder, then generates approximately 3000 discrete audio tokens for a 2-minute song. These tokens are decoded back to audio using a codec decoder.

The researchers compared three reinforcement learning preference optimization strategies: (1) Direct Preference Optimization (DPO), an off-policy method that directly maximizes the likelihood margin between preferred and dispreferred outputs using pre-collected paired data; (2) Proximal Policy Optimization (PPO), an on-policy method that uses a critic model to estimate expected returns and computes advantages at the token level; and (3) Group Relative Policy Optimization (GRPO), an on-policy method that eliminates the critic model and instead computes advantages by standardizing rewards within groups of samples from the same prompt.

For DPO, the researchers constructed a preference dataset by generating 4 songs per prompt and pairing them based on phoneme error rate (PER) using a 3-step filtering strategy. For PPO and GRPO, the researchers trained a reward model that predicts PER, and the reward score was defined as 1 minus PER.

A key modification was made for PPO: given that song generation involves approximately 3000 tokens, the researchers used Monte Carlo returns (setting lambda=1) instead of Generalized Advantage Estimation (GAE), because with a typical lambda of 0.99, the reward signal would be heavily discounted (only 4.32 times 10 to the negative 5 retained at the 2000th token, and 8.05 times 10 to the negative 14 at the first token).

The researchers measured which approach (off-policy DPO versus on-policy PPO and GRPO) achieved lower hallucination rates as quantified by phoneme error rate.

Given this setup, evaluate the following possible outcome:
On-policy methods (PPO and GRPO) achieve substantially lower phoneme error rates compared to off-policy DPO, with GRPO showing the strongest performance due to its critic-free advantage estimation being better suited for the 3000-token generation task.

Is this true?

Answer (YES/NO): NO